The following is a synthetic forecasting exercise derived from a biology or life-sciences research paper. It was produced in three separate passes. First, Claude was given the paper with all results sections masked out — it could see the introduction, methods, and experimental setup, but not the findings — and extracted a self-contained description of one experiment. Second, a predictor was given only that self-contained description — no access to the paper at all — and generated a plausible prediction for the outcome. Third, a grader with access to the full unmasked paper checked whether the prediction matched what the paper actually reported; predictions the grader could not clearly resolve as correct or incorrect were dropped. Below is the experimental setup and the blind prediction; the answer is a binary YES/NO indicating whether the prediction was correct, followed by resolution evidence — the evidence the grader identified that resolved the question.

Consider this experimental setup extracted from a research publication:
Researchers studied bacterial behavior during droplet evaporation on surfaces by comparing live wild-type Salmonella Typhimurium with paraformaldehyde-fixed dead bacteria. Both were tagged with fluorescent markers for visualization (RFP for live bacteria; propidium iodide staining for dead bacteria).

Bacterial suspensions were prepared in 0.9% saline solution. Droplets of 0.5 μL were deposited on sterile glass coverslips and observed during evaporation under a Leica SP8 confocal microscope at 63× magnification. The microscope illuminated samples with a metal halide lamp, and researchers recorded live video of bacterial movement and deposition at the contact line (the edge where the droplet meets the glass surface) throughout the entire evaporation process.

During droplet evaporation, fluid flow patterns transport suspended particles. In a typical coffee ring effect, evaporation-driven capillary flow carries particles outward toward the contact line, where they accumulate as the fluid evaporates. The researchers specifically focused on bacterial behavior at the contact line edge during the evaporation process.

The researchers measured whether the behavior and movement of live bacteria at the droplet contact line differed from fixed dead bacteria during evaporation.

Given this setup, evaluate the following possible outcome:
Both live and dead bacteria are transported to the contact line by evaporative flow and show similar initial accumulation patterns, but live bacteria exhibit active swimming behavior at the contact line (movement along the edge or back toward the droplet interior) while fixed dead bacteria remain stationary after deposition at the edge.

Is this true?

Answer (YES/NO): NO